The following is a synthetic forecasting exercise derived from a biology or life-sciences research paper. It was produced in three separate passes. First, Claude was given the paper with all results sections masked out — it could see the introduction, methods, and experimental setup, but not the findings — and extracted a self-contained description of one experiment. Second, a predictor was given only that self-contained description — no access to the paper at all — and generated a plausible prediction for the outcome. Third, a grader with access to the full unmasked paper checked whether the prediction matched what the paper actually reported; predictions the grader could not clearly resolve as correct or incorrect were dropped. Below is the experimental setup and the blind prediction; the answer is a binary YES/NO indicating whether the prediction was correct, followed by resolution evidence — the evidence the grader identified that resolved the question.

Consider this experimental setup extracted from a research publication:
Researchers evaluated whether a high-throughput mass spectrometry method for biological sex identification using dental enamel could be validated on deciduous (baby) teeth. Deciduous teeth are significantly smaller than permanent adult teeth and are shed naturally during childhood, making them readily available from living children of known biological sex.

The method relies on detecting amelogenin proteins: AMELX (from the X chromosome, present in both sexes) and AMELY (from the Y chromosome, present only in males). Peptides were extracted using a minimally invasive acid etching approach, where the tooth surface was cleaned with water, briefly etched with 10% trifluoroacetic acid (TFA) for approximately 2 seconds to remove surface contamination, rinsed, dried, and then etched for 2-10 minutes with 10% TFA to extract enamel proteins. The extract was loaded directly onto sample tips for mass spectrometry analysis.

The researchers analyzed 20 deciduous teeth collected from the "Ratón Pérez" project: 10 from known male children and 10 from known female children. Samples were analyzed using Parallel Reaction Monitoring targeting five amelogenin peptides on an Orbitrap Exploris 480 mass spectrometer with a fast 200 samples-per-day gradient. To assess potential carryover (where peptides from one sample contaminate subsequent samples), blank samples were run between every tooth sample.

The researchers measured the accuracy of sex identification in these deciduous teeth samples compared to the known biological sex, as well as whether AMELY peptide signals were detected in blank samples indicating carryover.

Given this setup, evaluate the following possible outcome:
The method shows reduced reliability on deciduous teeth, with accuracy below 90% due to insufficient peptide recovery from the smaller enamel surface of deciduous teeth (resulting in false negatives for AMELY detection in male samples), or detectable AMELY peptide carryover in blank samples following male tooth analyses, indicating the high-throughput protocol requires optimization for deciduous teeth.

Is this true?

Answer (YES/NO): NO